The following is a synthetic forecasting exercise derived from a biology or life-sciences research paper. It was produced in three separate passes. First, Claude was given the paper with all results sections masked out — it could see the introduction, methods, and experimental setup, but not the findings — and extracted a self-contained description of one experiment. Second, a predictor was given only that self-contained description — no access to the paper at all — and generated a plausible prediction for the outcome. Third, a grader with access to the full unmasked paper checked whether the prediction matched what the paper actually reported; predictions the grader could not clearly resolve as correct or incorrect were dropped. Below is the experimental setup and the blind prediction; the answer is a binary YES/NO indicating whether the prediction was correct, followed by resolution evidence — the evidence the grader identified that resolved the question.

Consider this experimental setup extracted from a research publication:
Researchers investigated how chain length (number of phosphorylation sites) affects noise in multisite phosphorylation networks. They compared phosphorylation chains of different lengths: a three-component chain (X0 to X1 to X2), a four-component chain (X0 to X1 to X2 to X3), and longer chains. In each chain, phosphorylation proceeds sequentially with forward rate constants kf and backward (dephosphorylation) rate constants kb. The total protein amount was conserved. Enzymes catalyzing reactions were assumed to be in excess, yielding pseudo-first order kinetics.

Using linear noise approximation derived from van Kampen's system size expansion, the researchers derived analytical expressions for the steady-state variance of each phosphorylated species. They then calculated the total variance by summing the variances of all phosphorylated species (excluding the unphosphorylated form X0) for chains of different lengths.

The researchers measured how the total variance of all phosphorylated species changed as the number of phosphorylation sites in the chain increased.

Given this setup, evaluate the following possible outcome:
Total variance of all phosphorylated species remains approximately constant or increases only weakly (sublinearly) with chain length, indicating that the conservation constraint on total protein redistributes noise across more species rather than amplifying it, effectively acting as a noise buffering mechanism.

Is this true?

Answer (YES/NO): NO